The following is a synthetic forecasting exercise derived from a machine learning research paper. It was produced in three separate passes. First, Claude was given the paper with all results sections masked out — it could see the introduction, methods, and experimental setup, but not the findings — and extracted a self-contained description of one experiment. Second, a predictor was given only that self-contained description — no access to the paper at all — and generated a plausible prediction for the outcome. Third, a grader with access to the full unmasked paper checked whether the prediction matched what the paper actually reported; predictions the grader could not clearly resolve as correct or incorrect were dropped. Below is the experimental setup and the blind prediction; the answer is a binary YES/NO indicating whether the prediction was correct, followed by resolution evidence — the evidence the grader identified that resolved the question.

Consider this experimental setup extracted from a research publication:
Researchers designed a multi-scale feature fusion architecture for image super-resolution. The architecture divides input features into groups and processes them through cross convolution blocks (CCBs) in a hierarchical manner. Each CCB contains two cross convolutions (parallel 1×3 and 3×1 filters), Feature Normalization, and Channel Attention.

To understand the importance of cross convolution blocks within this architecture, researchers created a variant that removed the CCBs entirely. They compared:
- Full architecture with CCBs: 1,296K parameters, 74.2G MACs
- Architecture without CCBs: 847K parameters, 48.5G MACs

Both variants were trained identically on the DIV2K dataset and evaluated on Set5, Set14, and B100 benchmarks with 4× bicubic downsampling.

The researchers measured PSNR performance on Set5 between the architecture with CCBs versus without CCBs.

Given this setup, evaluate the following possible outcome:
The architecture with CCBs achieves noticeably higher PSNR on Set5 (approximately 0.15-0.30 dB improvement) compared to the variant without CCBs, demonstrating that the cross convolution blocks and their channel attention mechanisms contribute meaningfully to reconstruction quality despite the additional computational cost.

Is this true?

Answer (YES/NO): YES